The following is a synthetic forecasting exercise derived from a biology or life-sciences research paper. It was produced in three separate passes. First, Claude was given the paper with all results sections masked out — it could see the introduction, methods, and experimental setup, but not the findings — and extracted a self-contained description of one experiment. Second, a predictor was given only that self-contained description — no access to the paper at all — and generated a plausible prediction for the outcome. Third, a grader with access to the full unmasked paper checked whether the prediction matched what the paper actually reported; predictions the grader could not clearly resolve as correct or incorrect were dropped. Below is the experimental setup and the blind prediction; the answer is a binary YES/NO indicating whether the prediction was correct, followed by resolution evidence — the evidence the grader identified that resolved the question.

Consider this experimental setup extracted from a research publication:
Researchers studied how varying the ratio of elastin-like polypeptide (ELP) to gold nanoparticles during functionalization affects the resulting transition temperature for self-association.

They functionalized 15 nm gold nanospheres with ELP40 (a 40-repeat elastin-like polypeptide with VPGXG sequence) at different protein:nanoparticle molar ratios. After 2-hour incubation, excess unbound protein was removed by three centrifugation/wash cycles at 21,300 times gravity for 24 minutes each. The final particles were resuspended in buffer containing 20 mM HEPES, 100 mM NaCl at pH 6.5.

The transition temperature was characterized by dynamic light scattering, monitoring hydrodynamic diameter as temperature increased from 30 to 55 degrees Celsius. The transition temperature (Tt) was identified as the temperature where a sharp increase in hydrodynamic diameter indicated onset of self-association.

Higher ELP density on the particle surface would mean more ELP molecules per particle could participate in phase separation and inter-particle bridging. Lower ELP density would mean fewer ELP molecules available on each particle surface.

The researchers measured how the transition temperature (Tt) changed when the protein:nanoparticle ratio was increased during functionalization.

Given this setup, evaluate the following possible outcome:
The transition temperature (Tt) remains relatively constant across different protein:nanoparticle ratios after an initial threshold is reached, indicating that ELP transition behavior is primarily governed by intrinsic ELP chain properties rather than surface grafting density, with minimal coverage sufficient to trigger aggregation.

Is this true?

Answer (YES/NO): NO